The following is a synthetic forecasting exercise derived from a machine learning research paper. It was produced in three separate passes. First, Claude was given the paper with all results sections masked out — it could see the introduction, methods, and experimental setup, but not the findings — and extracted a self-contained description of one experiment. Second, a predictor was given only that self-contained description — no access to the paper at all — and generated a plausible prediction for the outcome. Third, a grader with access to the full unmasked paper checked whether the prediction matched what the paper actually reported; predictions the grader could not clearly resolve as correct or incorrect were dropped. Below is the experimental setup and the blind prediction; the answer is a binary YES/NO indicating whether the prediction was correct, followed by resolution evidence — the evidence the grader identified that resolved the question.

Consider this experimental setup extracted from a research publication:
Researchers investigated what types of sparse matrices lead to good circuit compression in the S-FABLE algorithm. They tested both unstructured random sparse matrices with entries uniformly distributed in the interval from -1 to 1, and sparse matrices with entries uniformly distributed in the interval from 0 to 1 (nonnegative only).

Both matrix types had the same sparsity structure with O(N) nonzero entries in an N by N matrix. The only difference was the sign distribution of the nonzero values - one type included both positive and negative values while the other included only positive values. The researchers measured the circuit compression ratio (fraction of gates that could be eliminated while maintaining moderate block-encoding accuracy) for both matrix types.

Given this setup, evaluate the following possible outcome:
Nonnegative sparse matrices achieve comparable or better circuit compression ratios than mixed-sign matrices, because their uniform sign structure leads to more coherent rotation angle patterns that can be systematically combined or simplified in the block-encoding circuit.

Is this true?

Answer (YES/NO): NO